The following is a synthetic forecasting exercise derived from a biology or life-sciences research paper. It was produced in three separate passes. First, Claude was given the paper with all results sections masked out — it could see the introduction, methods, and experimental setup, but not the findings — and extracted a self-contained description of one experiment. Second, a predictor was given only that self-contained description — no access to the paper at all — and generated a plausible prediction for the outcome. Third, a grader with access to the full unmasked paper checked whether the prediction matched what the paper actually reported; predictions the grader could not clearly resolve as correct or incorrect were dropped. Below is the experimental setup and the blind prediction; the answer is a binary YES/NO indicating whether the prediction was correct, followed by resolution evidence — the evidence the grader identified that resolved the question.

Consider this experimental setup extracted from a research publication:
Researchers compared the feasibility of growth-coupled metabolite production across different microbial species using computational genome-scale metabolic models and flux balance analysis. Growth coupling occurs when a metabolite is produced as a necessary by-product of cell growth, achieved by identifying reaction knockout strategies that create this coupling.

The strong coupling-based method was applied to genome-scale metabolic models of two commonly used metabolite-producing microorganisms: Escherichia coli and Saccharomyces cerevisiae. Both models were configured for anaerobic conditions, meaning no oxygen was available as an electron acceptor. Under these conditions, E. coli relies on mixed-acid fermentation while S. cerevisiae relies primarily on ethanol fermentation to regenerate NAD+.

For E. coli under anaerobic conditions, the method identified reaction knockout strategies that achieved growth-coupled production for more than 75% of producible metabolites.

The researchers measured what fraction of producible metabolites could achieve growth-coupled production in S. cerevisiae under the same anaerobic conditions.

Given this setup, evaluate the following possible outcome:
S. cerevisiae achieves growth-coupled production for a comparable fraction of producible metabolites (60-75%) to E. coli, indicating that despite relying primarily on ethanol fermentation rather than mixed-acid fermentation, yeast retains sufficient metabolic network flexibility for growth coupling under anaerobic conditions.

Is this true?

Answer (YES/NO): NO